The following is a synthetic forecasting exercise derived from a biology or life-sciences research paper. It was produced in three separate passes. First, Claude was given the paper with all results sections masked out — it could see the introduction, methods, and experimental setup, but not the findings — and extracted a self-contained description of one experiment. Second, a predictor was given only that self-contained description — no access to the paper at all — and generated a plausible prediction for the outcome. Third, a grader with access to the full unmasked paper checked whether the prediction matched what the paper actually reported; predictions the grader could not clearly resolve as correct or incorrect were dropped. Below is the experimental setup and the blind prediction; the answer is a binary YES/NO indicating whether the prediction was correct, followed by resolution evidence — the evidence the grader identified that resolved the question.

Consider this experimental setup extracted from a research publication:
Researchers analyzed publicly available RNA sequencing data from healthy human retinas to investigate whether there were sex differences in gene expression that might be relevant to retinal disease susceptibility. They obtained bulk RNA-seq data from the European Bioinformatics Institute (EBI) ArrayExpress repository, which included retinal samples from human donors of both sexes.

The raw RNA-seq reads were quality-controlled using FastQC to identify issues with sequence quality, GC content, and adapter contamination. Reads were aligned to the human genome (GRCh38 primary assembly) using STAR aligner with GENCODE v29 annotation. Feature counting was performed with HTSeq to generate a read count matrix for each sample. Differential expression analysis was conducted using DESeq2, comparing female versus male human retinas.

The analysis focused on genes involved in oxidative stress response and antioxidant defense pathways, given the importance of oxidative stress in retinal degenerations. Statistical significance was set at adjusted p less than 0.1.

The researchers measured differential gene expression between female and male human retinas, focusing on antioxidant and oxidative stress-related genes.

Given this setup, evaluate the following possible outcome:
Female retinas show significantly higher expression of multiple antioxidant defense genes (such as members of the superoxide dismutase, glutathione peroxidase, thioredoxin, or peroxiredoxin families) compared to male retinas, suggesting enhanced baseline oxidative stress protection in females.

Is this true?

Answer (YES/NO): NO